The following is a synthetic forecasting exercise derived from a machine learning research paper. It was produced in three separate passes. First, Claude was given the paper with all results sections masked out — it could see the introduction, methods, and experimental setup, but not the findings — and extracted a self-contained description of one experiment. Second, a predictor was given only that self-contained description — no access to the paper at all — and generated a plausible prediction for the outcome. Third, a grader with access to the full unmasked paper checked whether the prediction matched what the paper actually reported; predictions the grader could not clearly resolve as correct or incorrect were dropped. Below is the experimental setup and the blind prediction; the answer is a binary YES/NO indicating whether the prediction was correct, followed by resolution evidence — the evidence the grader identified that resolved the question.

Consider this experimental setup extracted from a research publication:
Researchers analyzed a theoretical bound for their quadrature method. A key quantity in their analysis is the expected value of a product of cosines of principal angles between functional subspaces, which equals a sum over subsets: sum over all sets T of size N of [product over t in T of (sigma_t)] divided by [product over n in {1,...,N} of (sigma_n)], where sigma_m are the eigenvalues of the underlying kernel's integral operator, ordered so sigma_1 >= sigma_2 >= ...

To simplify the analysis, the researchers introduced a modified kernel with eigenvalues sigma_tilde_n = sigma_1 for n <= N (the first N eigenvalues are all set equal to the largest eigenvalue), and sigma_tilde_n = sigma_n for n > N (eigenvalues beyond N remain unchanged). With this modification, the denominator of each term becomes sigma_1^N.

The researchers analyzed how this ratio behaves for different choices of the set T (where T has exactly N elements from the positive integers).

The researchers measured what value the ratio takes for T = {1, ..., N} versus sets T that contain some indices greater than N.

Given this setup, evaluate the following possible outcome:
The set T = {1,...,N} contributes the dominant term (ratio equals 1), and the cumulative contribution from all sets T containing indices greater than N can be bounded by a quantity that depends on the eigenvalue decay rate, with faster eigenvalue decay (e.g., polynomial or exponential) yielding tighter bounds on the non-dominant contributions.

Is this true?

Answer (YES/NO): YES